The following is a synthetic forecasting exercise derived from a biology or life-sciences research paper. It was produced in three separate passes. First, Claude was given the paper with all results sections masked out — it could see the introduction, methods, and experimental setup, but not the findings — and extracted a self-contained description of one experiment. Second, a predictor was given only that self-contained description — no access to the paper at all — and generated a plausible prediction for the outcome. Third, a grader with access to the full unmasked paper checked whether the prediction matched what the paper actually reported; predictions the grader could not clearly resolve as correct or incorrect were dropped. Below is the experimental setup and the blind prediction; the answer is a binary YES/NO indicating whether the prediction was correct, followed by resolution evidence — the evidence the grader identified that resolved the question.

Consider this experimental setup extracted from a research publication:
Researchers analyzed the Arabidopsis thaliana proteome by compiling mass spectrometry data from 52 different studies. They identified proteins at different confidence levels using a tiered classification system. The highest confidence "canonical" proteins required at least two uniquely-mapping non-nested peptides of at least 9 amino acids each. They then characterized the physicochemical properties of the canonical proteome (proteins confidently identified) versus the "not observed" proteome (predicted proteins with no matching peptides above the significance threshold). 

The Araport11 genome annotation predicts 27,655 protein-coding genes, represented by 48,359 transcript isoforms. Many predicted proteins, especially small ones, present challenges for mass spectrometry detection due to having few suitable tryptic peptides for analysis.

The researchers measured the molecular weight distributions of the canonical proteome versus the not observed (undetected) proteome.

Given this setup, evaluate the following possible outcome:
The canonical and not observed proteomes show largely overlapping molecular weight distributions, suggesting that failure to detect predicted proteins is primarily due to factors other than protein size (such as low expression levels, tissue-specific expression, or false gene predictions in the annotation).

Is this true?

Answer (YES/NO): NO